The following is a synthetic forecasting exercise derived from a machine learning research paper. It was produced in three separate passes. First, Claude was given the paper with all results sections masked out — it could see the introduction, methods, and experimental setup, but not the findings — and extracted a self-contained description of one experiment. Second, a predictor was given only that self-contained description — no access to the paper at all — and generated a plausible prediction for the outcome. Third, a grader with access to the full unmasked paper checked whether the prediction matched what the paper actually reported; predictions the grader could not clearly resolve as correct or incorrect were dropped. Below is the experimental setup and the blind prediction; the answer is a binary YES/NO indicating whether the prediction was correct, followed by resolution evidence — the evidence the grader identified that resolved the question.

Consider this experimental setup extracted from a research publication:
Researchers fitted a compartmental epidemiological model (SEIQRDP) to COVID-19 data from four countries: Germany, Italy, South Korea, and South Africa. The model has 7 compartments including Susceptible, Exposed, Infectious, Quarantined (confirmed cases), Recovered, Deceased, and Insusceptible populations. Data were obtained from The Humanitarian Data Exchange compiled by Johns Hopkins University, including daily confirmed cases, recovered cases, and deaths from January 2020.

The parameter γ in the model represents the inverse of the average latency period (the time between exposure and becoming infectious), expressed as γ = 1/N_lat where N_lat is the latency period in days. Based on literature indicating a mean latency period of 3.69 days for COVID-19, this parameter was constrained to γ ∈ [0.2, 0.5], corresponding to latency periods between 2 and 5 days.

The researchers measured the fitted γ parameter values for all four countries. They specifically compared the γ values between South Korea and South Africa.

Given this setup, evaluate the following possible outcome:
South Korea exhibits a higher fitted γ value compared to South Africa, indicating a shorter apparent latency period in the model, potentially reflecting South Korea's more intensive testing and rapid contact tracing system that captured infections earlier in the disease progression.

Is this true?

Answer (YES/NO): YES